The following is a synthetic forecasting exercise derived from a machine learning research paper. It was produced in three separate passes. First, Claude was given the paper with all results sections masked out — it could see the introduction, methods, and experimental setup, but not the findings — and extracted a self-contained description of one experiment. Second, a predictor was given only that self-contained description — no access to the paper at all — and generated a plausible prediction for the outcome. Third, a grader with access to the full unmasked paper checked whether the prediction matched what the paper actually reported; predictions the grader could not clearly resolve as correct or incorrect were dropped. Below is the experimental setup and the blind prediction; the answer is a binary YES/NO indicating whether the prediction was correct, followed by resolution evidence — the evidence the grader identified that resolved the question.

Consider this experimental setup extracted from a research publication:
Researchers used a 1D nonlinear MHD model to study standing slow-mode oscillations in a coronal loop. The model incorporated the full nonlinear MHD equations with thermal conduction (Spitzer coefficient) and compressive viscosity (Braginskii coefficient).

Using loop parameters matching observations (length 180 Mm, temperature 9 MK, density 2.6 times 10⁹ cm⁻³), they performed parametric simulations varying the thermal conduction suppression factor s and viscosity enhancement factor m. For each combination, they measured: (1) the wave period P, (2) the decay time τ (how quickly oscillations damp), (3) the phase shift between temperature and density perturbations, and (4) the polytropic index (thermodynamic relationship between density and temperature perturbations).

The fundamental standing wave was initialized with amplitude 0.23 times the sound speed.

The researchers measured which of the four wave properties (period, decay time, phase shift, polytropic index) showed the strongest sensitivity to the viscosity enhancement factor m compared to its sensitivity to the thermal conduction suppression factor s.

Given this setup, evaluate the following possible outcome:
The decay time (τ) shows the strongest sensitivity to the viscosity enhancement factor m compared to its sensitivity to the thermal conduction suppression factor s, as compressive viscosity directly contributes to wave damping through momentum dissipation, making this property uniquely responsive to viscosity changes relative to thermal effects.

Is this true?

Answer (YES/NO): YES